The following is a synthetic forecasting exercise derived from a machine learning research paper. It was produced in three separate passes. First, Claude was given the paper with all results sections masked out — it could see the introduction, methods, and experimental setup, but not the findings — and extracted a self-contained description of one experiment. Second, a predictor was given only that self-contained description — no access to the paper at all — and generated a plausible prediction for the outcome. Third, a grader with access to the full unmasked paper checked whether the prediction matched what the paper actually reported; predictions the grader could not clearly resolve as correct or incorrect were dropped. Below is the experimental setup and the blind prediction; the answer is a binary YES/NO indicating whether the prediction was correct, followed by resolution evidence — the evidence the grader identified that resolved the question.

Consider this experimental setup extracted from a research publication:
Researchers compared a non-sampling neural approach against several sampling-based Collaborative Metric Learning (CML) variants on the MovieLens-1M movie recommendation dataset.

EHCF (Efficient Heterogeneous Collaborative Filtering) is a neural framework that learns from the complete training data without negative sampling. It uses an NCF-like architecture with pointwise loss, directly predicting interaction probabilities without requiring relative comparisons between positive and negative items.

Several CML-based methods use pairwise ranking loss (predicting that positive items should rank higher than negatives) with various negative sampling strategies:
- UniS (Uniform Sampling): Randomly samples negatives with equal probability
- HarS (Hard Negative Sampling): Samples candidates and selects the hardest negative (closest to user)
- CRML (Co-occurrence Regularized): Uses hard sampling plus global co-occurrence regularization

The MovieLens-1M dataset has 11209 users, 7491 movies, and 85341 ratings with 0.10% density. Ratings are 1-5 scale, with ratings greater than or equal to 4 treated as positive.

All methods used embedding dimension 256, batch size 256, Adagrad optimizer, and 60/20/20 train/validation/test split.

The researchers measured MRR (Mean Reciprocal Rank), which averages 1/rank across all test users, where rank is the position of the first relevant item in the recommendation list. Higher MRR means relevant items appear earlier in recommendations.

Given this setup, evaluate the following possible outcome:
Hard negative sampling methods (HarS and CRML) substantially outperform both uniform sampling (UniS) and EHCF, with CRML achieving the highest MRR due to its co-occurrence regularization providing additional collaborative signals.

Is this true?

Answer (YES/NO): NO